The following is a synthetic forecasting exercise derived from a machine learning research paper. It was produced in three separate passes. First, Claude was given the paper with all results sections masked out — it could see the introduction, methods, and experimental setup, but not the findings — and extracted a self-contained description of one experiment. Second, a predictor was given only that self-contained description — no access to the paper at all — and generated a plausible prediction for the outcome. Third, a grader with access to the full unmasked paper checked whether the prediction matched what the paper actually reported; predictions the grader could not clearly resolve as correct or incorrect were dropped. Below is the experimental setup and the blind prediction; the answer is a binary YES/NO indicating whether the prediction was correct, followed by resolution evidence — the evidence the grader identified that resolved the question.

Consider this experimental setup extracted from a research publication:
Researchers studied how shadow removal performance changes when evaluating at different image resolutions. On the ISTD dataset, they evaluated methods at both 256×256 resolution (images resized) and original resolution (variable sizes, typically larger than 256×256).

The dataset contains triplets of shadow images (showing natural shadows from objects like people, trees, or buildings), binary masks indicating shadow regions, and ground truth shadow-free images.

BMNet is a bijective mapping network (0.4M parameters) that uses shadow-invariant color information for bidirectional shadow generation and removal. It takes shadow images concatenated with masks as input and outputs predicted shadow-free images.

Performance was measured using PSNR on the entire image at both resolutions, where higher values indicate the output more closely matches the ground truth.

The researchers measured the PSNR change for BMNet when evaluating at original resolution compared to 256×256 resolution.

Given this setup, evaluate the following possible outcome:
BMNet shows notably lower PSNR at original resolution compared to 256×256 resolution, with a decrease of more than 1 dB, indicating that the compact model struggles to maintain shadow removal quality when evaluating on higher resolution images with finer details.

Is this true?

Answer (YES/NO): YES